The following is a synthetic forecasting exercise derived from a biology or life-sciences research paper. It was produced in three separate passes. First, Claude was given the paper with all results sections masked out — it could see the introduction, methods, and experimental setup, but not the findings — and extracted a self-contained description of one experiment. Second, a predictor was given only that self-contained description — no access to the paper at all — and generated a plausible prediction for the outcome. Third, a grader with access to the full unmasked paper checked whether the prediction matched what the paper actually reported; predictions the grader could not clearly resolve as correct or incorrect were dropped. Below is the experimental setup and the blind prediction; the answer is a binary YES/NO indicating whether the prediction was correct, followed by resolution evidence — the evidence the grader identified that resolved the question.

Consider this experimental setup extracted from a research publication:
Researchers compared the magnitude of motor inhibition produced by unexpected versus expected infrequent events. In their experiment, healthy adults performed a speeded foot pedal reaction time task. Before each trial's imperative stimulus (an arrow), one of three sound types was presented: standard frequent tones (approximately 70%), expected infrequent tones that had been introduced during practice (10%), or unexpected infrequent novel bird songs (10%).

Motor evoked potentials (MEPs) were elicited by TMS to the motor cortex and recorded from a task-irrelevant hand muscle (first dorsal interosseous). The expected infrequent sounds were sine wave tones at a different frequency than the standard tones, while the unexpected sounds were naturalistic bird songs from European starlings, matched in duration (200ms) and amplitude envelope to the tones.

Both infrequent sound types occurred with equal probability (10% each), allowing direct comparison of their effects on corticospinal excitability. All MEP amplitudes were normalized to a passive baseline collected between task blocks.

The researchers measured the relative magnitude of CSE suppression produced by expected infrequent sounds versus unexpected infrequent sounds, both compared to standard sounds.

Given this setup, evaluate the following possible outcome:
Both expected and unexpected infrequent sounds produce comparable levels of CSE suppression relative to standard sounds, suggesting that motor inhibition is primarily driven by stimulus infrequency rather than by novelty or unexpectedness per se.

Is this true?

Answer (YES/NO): NO